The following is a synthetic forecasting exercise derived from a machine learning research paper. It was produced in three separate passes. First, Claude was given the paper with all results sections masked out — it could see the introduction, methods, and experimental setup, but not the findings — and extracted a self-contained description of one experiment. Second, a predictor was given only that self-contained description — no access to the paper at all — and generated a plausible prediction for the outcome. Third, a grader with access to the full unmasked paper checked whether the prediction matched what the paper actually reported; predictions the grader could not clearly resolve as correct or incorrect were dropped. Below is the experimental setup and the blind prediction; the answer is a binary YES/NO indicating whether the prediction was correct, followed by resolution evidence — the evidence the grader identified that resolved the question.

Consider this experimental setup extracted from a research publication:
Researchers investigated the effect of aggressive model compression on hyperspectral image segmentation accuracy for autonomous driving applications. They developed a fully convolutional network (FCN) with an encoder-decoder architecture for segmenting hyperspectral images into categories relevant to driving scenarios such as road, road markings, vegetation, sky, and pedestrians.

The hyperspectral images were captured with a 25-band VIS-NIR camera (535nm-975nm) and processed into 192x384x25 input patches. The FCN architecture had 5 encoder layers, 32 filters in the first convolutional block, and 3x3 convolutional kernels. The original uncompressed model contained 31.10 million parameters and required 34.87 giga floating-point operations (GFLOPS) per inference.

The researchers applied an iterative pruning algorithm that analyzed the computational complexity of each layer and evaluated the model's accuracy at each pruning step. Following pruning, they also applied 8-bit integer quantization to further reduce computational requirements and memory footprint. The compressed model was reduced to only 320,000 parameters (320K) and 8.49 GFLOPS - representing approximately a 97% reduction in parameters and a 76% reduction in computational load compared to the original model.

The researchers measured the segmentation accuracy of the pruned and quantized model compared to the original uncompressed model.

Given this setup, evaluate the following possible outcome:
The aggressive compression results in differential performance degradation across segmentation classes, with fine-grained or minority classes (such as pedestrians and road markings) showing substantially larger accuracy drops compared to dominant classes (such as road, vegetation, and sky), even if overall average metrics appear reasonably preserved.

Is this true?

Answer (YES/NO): NO